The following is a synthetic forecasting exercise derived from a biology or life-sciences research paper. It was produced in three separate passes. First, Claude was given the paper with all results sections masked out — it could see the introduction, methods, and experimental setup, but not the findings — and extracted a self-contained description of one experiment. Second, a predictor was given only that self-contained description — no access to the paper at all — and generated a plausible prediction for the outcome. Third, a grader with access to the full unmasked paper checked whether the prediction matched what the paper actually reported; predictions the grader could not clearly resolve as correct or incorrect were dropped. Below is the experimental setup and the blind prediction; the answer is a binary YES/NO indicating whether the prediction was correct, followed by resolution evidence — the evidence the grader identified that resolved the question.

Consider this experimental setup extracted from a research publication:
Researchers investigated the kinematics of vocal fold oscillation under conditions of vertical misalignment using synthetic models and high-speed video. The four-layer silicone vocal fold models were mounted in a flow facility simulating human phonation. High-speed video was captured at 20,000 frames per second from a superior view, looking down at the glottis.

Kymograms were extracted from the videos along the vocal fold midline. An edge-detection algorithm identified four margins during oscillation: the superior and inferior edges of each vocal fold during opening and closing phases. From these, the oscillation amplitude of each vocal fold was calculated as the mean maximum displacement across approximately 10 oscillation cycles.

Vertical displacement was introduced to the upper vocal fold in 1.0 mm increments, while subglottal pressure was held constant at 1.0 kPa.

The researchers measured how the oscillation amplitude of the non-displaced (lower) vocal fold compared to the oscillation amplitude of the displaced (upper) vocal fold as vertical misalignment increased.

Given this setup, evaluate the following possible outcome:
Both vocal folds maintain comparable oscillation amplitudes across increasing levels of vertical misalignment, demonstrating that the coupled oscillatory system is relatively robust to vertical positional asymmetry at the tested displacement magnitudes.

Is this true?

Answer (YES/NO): YES